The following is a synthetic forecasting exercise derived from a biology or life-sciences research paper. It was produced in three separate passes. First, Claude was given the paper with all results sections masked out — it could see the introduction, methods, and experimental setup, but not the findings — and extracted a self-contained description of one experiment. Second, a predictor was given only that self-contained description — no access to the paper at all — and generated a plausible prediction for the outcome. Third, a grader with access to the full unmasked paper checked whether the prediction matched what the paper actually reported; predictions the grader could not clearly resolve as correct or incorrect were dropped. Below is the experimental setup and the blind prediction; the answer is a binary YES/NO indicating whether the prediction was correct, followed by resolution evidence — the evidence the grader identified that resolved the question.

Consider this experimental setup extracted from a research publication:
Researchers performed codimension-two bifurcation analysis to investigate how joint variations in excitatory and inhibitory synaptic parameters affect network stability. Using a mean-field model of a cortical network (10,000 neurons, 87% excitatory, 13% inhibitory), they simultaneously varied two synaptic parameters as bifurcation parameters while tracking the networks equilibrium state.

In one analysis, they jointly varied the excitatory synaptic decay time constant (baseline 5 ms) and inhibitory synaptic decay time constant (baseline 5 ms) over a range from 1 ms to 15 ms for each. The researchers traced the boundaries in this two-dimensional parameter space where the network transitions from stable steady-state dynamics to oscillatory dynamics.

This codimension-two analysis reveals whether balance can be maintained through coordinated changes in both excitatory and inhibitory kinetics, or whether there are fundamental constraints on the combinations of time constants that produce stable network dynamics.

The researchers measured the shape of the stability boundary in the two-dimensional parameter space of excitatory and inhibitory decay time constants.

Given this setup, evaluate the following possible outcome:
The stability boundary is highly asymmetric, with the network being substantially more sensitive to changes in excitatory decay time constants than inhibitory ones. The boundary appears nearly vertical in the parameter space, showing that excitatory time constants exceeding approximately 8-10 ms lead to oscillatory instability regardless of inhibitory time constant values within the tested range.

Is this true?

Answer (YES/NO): NO